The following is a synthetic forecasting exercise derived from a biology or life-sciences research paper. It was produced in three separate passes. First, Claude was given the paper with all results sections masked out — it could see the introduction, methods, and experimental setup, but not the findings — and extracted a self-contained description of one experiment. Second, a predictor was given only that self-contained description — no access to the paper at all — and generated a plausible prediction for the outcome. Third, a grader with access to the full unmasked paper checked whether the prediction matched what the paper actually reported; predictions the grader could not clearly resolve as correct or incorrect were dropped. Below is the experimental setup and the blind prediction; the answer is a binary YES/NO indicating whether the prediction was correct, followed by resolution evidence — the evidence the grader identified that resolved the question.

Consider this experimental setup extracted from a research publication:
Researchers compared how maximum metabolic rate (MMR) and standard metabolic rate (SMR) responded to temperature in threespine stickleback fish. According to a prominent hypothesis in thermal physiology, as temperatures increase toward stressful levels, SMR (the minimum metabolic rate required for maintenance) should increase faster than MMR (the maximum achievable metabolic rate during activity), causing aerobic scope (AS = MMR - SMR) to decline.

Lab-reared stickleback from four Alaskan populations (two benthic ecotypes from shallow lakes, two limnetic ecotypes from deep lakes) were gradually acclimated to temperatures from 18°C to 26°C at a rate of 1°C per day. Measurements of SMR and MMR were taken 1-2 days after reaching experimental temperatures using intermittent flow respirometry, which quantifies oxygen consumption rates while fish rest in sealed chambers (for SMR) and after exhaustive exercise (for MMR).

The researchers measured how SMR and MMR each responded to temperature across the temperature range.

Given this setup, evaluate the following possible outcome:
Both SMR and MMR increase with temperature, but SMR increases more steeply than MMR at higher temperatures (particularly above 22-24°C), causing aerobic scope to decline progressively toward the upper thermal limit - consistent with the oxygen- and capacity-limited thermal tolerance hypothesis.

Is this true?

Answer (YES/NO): NO